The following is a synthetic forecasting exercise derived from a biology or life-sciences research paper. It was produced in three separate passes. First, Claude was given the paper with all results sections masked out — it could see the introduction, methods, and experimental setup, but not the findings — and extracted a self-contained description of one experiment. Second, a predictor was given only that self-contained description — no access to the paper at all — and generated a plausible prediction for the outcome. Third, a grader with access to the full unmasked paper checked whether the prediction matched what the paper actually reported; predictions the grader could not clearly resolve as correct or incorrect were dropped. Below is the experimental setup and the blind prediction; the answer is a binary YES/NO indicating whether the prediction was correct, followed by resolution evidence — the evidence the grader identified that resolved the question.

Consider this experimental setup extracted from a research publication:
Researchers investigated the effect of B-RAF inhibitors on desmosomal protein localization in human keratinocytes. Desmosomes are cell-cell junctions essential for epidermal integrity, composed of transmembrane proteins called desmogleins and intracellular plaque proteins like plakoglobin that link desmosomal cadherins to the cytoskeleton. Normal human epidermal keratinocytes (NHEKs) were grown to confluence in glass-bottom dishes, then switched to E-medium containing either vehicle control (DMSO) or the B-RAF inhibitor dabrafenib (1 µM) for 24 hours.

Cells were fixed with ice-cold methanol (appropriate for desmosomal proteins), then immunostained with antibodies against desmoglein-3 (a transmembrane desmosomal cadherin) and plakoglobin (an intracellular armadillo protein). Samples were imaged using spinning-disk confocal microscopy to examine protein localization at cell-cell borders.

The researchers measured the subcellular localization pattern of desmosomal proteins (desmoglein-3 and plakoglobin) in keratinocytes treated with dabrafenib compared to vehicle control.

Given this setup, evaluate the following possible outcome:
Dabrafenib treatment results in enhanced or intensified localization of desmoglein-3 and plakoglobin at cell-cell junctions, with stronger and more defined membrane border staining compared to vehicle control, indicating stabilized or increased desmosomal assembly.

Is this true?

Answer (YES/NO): NO